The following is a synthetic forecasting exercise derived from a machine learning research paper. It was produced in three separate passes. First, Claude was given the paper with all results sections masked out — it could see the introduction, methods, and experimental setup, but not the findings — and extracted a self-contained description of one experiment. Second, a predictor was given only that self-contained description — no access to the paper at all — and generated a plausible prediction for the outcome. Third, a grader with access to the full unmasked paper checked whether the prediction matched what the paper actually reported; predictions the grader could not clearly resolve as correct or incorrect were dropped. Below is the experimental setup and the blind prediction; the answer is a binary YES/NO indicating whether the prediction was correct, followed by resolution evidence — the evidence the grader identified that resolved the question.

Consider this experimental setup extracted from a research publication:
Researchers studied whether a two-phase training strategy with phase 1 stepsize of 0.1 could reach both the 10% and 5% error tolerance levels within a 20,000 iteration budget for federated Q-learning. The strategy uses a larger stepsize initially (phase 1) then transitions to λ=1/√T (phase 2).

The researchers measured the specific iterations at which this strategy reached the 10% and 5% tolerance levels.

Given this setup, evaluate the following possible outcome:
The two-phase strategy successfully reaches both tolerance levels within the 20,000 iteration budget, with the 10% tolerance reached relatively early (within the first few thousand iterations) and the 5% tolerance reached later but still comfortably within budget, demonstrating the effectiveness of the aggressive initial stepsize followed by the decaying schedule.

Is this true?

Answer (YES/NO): YES